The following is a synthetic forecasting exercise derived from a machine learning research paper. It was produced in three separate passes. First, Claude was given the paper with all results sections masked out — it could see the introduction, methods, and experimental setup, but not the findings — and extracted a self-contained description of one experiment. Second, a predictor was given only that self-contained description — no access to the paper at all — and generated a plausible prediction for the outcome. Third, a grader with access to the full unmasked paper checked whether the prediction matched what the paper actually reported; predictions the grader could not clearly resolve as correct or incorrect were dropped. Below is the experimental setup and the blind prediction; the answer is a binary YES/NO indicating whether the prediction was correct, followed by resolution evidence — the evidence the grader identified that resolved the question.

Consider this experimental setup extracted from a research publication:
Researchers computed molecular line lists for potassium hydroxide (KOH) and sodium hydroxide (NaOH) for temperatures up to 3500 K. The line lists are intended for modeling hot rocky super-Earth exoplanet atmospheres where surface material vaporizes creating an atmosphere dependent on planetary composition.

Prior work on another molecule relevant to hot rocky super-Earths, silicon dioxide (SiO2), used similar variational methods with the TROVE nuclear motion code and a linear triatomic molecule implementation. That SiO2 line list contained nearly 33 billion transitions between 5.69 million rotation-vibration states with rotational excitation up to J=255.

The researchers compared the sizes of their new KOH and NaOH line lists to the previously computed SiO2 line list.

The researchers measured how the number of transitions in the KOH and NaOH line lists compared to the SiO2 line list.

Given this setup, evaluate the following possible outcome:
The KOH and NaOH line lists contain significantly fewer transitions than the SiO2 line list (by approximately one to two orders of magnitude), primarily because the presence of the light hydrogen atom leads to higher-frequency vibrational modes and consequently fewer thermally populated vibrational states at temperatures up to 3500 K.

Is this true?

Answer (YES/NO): NO